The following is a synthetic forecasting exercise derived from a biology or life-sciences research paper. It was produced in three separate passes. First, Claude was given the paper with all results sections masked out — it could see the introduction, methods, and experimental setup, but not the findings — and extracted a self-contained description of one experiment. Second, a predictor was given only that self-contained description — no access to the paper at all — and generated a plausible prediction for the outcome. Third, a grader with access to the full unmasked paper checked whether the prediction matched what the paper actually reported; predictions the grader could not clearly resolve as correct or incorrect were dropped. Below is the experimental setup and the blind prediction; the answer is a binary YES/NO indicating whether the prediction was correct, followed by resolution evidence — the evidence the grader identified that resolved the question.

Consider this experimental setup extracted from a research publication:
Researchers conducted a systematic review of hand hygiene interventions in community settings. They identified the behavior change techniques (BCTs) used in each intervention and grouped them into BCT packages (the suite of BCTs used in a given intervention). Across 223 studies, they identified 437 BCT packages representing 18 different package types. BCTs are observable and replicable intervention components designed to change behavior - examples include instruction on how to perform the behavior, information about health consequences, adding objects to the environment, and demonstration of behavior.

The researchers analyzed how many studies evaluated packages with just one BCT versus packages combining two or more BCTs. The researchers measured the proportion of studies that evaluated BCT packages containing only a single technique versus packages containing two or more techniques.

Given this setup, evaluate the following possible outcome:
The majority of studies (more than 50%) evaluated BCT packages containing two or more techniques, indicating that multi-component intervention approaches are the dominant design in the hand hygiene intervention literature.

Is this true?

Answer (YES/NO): YES